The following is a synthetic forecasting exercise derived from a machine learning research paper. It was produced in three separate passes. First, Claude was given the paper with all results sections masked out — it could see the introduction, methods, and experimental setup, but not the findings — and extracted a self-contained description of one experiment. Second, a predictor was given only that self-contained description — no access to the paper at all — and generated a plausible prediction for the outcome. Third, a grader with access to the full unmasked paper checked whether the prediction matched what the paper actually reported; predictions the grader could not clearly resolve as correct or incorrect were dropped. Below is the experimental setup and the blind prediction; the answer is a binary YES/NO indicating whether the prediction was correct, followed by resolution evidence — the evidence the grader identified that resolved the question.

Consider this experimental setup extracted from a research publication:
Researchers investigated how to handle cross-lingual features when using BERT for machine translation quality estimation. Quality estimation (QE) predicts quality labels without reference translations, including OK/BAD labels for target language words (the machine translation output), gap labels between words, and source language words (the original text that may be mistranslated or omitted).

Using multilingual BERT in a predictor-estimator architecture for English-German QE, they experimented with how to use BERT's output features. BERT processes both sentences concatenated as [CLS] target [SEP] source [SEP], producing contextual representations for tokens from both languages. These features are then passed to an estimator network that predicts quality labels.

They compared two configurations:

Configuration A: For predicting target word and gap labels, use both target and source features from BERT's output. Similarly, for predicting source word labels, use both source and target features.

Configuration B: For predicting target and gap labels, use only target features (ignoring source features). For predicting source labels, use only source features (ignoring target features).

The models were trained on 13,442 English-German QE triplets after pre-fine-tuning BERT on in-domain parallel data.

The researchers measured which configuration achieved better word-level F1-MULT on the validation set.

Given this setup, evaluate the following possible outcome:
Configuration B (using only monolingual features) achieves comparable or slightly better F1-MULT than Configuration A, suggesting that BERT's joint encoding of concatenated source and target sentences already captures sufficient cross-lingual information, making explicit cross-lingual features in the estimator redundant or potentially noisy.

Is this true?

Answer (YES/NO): YES